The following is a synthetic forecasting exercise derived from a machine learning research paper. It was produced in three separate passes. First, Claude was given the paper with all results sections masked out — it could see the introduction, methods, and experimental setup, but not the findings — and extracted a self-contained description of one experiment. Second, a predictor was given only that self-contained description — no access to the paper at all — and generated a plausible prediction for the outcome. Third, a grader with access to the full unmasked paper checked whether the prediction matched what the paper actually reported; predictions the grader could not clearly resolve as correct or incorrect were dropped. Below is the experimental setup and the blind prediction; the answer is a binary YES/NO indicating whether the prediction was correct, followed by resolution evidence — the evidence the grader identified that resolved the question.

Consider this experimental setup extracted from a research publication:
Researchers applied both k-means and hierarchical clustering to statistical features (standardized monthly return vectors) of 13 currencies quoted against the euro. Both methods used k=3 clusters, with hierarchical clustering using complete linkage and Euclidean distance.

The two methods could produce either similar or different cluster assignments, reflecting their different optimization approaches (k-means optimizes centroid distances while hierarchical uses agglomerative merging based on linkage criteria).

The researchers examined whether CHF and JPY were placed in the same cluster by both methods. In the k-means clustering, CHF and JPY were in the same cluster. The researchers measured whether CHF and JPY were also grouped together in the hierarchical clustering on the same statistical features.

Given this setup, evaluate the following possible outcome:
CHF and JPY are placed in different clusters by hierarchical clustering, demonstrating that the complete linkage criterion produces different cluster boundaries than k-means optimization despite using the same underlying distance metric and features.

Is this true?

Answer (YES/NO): NO